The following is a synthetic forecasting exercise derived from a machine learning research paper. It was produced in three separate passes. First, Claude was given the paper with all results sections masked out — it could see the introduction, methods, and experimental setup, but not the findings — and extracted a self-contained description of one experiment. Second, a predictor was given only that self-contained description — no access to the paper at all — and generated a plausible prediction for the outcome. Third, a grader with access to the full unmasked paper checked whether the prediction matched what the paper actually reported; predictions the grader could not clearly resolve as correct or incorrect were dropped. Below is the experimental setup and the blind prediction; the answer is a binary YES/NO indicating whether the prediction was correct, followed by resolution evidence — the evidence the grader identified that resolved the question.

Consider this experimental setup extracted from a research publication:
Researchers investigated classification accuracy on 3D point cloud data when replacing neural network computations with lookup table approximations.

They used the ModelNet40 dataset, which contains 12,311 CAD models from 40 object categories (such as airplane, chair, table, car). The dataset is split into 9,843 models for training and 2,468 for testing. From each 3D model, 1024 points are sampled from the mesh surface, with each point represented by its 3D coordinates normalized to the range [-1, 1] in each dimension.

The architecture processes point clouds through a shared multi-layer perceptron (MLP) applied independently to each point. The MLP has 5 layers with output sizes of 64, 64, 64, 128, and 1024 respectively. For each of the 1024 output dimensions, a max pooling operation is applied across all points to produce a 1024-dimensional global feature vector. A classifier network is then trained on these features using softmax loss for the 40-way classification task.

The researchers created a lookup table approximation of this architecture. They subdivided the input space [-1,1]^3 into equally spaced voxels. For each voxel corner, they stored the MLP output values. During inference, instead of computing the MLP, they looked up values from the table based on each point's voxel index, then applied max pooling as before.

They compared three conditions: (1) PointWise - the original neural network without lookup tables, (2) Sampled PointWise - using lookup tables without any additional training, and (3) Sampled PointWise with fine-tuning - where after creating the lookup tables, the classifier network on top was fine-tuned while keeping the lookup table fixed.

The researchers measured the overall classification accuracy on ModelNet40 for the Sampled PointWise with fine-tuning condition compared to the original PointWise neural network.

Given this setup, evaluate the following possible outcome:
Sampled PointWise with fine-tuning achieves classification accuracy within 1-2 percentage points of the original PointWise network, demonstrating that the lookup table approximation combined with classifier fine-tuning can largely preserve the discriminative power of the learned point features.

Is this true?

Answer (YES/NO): YES